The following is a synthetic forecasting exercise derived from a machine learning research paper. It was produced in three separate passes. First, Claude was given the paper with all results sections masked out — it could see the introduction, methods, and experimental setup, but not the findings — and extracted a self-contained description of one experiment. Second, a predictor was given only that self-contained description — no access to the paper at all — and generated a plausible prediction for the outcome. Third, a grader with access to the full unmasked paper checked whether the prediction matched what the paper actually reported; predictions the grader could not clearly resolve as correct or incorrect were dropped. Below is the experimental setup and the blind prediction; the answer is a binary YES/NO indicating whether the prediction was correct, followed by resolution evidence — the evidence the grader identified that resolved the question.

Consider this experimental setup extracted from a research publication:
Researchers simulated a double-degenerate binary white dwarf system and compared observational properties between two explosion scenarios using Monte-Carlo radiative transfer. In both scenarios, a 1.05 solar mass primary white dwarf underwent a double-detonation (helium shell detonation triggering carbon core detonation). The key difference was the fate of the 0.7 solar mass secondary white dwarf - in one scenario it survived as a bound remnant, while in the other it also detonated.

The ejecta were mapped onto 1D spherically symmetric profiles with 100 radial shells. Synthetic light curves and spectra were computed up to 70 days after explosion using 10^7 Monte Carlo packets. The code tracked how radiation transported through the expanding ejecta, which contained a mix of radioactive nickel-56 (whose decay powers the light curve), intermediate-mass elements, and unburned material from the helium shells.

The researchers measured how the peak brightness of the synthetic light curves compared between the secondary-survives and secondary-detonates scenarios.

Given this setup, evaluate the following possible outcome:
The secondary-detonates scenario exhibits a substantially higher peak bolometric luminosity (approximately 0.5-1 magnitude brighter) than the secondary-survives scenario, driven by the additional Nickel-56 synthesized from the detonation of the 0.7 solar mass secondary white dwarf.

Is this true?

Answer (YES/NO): NO